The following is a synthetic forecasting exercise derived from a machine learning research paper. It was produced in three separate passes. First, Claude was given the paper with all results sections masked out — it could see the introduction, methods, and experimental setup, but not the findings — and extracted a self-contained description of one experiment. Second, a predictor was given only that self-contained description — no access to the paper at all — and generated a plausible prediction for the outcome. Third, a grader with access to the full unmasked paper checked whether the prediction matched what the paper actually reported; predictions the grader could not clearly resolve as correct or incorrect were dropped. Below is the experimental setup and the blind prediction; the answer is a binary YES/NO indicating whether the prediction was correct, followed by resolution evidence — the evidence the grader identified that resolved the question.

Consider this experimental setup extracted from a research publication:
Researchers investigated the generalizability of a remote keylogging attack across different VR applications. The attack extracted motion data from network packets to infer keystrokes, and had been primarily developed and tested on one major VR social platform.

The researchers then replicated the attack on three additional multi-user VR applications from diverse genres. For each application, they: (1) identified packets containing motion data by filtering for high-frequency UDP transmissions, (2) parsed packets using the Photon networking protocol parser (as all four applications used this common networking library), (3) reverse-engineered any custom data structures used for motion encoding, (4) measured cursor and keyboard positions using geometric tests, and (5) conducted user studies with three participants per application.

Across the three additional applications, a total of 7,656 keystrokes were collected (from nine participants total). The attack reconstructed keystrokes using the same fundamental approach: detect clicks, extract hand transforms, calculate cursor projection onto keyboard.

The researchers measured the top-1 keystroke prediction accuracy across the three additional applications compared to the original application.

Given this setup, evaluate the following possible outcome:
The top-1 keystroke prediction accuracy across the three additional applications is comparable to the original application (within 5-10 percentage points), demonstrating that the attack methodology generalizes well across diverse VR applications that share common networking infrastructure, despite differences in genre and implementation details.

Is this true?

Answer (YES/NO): YES